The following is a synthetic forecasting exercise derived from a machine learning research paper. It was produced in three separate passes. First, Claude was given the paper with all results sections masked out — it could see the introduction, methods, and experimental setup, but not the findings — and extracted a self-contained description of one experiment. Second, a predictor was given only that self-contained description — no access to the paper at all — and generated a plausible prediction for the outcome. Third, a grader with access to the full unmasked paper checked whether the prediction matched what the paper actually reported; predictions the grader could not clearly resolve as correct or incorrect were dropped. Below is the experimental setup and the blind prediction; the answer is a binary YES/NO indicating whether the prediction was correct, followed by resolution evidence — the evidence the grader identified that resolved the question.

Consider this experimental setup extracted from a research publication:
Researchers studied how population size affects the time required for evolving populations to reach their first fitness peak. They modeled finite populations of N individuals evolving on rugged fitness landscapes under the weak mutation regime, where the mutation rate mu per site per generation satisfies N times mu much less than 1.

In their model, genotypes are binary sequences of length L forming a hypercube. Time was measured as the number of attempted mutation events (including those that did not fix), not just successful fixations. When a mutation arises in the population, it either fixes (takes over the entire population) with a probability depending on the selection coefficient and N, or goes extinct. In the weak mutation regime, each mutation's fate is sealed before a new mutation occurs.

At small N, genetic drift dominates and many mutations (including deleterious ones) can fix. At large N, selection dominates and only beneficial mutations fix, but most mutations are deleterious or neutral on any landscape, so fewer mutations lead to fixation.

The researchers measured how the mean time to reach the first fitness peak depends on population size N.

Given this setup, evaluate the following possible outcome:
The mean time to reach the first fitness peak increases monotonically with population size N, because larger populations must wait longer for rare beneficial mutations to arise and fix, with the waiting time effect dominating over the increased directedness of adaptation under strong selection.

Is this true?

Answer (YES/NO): YES